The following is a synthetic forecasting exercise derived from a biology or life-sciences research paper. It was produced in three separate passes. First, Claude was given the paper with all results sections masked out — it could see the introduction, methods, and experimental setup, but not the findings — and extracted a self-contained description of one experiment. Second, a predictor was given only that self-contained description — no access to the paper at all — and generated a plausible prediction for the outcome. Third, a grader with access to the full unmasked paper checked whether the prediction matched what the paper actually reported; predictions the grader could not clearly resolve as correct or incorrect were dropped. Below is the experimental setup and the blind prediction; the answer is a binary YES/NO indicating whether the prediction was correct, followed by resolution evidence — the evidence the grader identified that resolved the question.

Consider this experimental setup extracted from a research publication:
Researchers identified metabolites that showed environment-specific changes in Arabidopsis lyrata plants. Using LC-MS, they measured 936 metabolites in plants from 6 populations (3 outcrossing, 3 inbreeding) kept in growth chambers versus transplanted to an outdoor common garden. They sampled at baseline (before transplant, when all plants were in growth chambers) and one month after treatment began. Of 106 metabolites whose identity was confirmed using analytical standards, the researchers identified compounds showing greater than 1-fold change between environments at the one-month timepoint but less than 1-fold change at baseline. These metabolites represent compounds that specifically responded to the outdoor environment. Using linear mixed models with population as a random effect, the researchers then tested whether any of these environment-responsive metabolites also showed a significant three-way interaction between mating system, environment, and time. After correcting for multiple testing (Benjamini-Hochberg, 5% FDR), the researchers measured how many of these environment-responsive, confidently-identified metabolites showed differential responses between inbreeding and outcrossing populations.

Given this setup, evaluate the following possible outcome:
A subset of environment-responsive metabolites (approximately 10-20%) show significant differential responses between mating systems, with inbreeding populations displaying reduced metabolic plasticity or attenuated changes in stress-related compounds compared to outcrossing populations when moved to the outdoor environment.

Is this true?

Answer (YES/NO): NO